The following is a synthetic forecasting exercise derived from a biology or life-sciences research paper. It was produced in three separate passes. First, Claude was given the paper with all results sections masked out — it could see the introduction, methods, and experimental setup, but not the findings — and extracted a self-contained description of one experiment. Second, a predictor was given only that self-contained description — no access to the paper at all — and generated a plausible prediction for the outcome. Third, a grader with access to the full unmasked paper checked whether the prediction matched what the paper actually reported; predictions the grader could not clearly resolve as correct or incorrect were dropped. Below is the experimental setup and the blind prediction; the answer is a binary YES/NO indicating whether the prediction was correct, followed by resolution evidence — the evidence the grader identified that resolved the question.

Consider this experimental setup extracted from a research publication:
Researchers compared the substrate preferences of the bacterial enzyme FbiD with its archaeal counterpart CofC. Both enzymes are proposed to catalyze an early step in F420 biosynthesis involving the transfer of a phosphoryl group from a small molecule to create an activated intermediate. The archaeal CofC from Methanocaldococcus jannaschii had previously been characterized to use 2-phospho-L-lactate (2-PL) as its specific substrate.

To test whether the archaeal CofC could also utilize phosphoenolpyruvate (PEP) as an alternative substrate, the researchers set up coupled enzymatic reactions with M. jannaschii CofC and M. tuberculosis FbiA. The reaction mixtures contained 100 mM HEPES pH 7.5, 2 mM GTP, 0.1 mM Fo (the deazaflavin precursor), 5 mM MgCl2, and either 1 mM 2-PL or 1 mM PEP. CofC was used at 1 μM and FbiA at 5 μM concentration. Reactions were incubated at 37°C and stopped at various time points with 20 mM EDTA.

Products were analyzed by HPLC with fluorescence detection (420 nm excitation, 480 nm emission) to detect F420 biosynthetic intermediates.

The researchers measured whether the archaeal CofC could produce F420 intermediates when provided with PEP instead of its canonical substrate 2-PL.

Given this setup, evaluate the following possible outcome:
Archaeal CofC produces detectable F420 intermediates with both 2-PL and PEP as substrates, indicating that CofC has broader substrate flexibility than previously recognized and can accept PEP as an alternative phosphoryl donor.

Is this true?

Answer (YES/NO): NO